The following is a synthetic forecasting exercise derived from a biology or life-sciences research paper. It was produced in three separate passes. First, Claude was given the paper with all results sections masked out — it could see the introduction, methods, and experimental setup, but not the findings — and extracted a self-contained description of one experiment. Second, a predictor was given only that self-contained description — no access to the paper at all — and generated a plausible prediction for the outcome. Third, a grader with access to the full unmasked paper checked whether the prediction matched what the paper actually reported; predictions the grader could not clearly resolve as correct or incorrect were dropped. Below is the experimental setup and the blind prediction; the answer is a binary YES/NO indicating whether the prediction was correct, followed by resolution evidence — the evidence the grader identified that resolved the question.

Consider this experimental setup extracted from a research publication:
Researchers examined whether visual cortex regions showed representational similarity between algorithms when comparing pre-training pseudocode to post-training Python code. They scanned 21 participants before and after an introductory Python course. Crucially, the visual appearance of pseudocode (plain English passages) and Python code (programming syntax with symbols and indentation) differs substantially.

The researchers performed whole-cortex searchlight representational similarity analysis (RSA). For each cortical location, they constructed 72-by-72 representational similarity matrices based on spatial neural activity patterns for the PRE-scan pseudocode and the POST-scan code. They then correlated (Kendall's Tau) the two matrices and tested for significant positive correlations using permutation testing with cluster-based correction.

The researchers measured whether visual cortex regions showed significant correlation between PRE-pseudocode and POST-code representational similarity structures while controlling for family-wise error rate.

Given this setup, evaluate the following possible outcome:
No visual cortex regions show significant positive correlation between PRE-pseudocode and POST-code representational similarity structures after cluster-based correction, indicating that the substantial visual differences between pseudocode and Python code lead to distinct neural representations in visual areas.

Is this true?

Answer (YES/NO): NO